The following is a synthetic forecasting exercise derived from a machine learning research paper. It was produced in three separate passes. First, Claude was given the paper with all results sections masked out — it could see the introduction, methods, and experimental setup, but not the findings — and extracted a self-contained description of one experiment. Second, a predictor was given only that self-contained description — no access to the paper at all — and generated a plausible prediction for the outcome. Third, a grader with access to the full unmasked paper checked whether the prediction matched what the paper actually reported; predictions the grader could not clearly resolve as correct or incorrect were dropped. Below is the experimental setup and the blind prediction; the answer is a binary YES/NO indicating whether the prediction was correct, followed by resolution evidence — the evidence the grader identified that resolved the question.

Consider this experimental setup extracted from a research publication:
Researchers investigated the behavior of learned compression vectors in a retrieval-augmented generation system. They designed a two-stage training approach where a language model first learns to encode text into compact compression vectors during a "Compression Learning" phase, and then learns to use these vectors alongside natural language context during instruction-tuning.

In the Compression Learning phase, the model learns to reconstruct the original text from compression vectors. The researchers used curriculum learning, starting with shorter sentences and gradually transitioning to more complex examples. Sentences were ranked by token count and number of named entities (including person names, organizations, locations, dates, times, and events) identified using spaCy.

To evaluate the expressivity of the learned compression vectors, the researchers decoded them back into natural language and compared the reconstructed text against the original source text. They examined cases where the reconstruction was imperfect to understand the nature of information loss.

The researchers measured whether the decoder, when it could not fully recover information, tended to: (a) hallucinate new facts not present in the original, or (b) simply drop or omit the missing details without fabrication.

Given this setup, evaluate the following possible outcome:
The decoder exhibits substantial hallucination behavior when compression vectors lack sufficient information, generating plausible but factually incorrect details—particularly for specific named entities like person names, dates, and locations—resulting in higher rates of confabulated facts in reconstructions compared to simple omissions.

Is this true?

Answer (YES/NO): NO